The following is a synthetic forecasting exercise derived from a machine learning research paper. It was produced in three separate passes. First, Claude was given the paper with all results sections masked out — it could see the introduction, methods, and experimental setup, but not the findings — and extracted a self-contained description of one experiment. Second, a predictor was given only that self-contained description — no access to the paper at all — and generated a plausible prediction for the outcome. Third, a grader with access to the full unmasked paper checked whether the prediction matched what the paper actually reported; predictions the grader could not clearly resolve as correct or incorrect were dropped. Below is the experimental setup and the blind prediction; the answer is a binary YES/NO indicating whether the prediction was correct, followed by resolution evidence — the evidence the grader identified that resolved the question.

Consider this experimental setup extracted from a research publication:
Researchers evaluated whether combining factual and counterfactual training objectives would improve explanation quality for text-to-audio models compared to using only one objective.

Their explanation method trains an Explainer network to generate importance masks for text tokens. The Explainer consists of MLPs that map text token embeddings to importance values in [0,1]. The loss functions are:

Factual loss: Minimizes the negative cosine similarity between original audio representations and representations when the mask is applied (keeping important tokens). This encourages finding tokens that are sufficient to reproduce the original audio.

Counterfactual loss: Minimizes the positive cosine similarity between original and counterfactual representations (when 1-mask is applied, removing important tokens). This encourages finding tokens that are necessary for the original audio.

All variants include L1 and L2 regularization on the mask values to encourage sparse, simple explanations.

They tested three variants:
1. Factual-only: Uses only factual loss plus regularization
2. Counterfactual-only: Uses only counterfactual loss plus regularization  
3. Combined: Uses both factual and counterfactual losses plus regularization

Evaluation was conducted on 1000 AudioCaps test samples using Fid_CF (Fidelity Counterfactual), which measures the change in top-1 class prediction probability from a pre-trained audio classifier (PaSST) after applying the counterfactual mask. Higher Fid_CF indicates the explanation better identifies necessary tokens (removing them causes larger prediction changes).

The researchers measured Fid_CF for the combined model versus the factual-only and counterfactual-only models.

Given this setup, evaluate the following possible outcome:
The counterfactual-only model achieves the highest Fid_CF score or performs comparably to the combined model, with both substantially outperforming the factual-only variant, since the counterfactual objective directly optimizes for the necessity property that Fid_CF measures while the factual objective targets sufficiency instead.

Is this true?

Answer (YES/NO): NO